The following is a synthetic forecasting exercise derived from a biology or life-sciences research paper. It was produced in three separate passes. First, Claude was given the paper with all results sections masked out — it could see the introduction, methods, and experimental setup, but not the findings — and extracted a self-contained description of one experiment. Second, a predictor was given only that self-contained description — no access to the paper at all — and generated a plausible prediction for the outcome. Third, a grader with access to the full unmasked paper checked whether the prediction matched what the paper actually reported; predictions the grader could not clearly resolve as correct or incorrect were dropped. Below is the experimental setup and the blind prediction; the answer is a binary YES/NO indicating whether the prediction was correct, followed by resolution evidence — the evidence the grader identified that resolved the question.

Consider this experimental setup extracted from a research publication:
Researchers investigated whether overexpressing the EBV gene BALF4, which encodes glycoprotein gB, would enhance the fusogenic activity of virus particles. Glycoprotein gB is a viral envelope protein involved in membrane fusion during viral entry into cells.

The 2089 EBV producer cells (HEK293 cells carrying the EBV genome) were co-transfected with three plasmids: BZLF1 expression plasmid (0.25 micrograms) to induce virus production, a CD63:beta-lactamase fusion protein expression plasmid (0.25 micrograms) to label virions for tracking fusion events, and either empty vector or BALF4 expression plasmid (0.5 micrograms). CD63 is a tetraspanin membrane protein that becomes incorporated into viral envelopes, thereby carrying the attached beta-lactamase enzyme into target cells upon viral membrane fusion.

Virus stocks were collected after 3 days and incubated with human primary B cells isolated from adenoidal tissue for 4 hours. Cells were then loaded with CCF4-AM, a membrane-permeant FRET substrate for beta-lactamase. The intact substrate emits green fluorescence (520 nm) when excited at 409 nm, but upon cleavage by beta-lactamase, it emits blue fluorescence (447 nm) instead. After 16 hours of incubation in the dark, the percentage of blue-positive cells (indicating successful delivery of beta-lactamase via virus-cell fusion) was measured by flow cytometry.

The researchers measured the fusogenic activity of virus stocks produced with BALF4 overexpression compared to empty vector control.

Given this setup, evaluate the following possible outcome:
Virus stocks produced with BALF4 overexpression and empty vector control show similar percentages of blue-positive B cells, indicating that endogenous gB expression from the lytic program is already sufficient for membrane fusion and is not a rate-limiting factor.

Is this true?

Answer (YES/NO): NO